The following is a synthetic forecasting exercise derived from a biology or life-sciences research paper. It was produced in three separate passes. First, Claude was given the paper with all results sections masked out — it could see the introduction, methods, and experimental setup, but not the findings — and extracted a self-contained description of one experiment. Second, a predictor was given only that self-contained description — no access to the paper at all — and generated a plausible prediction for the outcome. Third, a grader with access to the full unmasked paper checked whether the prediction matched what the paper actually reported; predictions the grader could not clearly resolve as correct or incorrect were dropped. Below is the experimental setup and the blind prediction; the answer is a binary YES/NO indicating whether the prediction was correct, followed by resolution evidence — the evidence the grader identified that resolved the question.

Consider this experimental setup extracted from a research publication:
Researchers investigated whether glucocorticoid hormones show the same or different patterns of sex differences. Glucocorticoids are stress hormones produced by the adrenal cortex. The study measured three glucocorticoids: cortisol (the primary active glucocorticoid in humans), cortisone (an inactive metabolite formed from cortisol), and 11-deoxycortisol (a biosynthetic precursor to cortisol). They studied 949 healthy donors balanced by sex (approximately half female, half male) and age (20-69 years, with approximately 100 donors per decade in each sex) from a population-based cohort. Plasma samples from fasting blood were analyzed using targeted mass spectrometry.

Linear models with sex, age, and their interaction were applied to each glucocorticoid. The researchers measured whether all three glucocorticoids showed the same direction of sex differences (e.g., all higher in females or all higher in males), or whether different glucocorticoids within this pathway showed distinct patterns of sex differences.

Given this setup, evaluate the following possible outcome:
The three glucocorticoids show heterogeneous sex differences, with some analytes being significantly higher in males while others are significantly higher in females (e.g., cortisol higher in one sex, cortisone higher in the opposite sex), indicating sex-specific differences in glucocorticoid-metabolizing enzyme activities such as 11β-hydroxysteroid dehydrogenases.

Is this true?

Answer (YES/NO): NO